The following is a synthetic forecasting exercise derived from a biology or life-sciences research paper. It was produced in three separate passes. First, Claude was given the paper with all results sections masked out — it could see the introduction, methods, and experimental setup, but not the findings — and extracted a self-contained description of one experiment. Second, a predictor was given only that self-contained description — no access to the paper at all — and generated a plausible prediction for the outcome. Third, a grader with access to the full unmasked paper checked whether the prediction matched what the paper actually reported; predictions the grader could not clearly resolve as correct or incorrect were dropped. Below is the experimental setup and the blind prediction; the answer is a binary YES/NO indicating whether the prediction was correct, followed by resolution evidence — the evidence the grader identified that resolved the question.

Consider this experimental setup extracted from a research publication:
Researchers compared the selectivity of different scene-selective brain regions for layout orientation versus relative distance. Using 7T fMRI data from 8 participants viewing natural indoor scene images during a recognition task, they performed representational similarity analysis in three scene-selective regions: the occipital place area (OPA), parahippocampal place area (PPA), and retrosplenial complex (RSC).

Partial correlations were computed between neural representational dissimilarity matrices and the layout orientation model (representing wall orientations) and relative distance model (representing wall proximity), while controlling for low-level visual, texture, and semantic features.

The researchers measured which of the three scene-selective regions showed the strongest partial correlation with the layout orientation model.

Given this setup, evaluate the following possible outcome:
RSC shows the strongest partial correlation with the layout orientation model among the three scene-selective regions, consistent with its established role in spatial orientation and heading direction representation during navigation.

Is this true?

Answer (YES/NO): NO